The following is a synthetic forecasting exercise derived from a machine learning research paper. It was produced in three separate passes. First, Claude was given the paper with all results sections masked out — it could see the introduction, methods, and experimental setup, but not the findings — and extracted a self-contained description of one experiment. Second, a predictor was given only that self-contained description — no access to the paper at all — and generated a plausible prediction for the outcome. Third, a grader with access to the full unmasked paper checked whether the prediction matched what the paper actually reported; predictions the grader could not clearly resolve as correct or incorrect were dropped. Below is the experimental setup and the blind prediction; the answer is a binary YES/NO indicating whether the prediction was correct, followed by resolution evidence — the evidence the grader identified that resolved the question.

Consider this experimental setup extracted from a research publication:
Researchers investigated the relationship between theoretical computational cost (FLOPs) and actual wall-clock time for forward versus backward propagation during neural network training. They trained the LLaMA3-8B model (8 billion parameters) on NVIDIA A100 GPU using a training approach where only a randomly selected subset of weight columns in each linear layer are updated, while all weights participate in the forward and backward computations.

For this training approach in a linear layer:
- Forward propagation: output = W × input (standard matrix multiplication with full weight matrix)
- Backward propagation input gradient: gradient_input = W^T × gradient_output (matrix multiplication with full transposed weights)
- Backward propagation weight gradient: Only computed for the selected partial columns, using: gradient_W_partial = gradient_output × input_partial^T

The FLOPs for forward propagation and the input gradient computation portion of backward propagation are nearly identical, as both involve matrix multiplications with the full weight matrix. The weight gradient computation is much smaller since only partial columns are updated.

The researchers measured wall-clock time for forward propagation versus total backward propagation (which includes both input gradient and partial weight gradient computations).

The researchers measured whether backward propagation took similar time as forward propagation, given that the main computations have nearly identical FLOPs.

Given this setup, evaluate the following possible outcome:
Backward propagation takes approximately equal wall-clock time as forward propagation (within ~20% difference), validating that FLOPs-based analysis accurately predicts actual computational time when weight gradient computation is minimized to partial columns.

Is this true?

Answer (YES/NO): NO